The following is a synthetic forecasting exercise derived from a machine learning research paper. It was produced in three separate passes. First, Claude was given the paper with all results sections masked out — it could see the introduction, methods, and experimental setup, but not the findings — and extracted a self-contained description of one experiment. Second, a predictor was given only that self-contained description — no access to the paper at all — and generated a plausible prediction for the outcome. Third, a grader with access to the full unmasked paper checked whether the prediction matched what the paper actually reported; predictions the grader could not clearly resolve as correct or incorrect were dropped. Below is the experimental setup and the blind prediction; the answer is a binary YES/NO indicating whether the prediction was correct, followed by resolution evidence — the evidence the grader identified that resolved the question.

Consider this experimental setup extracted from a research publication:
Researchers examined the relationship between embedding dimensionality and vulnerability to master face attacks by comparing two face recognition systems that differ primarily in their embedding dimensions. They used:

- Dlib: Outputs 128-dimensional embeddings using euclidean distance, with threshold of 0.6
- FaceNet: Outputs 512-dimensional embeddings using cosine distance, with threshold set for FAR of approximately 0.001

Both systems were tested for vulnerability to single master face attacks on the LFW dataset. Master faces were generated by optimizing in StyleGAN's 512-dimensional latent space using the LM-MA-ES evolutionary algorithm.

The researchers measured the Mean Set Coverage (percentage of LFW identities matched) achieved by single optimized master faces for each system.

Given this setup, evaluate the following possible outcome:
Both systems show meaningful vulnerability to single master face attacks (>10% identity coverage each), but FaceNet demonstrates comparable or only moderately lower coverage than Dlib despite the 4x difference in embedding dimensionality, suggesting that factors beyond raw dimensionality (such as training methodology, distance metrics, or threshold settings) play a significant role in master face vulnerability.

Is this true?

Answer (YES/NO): YES